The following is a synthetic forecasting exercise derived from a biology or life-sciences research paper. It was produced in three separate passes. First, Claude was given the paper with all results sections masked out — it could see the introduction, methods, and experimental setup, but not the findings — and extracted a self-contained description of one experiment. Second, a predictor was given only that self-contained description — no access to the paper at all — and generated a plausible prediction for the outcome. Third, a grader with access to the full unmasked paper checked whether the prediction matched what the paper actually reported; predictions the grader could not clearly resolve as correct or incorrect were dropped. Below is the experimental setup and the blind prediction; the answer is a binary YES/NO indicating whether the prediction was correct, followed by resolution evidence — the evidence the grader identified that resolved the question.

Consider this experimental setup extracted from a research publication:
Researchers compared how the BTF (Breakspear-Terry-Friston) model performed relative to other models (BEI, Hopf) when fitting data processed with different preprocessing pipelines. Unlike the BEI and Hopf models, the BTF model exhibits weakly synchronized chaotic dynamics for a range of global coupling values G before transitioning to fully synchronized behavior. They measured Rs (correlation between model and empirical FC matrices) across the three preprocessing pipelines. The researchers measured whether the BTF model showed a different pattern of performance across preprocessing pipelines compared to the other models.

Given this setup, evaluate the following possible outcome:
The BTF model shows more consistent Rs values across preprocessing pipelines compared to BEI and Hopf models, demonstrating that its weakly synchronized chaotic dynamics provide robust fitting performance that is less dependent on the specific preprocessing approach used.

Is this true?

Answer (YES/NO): NO